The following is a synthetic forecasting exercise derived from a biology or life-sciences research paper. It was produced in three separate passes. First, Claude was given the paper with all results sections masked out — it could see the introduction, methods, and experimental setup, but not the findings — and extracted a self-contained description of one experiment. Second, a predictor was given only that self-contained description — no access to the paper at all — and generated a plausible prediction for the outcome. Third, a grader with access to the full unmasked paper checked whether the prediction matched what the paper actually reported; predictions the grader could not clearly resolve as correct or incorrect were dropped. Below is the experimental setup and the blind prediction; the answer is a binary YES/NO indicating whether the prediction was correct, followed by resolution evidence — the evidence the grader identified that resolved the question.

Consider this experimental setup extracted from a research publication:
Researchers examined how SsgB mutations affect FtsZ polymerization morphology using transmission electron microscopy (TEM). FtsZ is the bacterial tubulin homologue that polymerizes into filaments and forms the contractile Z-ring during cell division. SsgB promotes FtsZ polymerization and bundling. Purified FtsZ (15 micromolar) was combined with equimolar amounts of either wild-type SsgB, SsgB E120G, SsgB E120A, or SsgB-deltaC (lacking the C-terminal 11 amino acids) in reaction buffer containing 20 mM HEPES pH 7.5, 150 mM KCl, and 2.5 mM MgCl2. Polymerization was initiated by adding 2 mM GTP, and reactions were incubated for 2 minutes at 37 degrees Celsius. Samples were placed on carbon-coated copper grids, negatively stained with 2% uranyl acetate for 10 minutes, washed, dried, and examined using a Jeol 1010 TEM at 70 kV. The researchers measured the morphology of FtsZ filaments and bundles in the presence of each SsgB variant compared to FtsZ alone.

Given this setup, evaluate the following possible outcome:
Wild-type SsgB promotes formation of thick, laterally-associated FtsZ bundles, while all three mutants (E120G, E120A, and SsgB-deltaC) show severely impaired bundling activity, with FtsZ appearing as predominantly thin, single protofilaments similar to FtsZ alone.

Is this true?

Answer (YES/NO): NO